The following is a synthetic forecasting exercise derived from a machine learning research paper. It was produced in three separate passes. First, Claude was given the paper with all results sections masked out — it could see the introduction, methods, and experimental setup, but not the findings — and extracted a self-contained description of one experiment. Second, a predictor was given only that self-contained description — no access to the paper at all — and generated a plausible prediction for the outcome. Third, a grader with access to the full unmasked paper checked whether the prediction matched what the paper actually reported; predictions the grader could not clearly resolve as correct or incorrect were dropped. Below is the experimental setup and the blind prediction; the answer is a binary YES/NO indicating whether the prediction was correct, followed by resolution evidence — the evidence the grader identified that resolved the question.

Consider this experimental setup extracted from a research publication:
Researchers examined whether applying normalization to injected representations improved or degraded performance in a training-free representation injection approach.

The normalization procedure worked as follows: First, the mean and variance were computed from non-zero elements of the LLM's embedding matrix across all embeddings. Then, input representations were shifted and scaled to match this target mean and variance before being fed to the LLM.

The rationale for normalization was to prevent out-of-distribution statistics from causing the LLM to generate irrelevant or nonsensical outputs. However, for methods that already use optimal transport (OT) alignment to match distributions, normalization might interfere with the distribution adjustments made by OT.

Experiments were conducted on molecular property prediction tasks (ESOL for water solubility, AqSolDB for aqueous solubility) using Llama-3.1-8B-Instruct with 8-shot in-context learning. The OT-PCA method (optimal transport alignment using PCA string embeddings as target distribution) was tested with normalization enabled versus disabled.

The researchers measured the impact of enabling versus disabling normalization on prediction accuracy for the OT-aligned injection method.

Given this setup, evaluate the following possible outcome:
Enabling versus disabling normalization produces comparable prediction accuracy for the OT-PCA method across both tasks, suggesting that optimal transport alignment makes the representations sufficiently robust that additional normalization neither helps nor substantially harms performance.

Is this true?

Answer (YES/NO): NO